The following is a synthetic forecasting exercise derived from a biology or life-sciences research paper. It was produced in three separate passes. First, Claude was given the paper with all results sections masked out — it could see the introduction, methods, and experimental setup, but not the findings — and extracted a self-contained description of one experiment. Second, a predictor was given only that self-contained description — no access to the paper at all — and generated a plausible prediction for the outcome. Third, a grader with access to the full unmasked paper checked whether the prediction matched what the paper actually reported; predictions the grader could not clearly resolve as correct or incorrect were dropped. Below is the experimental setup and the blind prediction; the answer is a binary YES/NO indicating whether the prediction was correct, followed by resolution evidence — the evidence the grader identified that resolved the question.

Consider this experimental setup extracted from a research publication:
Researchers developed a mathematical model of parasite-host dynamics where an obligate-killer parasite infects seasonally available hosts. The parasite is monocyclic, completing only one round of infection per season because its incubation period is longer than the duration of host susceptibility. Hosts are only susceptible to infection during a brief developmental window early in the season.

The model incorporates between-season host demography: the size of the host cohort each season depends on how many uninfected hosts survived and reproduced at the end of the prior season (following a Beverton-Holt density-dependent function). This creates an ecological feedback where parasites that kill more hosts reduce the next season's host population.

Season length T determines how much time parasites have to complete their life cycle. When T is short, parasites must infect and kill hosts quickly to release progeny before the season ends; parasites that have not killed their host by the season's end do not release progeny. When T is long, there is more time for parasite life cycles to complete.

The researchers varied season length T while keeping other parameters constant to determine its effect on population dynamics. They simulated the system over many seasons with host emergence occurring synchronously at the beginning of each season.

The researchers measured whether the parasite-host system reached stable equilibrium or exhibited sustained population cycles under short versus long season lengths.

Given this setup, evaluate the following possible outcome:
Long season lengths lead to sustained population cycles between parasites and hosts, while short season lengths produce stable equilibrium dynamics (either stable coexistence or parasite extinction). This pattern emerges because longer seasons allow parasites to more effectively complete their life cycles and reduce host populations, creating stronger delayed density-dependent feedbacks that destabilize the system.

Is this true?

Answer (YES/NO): NO